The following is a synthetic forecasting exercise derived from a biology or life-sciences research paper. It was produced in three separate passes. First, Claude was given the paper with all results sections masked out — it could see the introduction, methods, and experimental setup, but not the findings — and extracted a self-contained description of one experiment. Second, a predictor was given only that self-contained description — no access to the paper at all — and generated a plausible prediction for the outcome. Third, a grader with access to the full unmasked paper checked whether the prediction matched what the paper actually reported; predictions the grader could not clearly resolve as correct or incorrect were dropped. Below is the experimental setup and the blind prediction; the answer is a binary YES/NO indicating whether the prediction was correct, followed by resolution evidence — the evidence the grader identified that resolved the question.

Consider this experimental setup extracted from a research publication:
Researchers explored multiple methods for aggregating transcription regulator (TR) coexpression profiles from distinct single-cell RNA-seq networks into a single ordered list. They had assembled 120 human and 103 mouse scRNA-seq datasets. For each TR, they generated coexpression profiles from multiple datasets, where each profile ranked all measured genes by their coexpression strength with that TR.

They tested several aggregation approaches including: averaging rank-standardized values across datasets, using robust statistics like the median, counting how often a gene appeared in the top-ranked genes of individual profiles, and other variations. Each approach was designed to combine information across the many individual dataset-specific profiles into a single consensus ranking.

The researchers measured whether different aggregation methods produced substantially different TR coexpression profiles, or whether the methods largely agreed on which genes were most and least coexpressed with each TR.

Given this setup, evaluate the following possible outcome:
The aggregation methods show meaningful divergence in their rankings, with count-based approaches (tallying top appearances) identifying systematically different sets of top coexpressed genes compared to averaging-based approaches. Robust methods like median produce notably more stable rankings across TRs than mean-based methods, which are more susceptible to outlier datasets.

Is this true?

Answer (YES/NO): NO